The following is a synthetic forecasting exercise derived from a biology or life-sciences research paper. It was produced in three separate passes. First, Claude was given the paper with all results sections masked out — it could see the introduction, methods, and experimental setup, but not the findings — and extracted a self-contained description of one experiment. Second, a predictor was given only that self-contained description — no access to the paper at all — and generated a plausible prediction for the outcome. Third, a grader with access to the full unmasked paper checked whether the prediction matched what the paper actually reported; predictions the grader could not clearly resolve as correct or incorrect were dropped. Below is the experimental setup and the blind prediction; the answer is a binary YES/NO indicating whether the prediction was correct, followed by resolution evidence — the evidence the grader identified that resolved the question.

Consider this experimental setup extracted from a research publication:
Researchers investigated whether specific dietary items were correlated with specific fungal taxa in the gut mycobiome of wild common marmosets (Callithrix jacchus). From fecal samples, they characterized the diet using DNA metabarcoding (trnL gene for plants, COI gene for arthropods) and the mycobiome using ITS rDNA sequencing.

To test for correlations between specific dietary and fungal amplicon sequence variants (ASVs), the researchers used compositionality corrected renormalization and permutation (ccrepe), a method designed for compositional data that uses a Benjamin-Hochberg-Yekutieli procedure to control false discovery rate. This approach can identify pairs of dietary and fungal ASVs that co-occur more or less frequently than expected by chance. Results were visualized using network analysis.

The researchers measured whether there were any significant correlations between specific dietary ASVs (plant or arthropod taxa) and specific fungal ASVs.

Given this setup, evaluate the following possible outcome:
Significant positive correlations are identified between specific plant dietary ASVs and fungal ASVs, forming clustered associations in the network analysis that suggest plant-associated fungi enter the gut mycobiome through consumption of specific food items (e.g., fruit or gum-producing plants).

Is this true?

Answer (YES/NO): NO